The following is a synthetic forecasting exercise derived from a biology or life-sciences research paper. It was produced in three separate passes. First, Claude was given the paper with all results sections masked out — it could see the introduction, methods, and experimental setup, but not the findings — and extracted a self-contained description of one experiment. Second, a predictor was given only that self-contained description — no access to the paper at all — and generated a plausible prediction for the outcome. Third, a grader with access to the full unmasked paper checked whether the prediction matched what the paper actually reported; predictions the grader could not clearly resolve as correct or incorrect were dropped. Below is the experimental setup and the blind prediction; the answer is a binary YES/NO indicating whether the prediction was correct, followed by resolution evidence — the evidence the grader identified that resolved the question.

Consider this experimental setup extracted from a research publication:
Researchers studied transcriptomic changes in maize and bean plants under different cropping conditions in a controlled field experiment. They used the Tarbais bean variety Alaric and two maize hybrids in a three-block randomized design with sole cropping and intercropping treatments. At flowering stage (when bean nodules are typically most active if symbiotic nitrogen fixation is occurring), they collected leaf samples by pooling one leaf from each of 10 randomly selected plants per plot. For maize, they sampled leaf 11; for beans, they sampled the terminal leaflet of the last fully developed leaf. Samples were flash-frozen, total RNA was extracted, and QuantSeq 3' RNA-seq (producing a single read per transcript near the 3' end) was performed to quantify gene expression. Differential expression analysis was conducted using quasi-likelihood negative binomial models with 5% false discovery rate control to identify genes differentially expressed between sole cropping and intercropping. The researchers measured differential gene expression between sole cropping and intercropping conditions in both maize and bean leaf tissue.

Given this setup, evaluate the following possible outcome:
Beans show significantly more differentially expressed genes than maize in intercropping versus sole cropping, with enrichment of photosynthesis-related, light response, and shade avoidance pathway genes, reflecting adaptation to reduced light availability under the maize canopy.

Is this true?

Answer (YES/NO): NO